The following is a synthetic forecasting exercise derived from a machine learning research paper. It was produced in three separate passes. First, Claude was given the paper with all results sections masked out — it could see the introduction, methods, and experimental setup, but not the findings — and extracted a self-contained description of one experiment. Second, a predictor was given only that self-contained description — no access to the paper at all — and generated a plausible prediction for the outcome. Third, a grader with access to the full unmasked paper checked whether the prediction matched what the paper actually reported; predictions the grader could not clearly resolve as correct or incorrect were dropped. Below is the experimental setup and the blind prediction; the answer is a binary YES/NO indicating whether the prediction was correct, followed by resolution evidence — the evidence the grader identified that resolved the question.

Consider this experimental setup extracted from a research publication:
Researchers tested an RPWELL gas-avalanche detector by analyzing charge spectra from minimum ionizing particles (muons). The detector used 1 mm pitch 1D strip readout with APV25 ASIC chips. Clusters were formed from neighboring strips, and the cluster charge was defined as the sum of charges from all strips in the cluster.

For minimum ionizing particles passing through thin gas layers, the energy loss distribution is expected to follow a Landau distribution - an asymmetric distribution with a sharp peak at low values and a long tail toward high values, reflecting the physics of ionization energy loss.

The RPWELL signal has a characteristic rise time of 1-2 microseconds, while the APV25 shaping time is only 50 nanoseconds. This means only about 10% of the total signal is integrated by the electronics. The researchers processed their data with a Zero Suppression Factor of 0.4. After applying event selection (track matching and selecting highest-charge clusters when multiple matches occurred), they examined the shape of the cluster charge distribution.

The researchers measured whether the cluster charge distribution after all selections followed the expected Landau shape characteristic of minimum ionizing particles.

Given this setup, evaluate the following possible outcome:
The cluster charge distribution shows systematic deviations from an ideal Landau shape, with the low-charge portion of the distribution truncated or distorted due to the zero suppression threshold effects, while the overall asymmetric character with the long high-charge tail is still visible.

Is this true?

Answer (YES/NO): NO